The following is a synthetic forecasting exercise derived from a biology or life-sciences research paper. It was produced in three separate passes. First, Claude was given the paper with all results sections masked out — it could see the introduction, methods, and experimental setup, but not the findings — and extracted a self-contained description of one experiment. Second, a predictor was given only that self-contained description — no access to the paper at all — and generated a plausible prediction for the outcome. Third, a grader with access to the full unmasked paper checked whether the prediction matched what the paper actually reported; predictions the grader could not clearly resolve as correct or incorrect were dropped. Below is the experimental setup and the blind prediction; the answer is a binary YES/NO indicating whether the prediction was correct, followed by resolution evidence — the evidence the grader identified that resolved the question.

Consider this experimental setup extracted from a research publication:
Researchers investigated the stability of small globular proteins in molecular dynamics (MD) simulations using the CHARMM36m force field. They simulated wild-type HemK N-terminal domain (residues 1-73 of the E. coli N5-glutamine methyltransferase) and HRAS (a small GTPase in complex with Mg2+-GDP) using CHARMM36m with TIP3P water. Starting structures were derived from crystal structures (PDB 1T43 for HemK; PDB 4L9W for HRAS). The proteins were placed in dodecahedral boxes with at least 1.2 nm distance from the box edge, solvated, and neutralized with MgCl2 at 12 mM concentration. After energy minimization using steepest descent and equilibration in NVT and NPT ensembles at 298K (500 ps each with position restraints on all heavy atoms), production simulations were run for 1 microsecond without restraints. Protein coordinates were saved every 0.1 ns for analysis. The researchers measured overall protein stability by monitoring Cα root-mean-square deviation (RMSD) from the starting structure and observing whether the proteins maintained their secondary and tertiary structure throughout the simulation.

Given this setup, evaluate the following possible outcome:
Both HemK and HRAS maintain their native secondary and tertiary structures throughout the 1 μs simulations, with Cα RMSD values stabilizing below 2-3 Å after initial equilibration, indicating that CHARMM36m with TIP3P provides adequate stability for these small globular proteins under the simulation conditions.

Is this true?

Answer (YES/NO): NO